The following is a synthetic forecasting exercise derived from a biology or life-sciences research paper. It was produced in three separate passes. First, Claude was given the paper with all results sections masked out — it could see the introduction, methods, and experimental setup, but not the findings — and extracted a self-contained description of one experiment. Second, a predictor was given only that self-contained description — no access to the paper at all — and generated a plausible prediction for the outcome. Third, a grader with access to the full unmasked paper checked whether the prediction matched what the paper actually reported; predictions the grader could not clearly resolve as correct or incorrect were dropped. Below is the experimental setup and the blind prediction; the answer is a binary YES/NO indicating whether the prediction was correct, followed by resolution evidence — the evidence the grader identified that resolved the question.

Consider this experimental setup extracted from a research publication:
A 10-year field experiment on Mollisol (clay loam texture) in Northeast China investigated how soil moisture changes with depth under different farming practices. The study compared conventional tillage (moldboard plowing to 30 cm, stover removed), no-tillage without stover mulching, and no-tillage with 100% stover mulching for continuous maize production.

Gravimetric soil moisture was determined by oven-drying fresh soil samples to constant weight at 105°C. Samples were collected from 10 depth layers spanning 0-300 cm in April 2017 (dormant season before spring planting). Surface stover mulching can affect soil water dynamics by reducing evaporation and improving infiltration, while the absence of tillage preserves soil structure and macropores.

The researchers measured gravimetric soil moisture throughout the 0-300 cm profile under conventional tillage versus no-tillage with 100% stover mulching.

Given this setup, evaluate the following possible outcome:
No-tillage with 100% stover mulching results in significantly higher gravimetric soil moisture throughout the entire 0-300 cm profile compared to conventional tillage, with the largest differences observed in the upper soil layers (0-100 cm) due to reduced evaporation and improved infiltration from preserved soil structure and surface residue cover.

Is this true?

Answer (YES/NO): NO